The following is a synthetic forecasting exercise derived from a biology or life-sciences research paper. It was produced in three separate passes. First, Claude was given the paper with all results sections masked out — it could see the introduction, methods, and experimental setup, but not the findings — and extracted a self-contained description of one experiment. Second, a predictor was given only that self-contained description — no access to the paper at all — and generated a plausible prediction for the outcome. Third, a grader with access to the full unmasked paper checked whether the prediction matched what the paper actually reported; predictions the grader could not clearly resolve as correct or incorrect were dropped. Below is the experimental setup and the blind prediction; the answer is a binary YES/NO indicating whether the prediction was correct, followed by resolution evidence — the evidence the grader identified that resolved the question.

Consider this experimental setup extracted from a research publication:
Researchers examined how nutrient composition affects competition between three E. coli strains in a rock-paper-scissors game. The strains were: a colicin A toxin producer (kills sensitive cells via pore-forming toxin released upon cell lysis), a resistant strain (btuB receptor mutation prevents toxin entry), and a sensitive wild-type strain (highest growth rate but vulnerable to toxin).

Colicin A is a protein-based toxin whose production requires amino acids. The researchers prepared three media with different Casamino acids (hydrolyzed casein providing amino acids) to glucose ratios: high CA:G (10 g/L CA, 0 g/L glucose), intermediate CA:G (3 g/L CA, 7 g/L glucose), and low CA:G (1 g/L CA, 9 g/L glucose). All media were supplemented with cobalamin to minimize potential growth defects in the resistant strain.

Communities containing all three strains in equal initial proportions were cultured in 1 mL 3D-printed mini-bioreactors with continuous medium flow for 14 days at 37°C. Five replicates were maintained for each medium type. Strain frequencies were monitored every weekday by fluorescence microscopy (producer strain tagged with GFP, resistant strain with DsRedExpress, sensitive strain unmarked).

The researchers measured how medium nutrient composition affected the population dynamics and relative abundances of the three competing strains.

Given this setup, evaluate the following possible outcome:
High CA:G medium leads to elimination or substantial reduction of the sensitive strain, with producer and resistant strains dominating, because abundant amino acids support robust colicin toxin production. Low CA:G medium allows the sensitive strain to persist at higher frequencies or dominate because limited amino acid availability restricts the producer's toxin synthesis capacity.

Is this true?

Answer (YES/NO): NO